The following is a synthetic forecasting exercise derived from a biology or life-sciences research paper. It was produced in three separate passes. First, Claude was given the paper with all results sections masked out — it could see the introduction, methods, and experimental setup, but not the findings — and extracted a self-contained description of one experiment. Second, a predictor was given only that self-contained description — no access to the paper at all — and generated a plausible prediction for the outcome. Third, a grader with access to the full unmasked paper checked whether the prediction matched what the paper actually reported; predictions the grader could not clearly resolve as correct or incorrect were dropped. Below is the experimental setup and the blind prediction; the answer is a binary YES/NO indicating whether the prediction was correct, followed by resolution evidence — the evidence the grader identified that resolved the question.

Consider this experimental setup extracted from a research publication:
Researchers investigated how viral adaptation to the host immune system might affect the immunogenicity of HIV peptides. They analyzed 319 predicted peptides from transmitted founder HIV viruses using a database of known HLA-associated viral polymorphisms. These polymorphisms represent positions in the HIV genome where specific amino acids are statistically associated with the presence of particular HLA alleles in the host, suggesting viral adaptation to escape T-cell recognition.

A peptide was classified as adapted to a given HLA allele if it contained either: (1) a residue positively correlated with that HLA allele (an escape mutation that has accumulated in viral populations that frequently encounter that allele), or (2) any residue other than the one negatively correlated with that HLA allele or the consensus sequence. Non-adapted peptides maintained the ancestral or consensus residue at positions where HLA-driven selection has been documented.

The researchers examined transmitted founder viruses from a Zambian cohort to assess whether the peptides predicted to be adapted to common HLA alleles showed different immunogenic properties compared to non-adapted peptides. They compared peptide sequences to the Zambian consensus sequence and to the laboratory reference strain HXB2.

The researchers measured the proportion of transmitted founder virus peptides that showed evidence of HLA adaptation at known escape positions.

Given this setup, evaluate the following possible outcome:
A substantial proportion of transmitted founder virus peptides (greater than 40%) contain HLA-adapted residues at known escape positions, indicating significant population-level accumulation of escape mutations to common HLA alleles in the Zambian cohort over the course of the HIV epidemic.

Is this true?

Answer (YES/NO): NO